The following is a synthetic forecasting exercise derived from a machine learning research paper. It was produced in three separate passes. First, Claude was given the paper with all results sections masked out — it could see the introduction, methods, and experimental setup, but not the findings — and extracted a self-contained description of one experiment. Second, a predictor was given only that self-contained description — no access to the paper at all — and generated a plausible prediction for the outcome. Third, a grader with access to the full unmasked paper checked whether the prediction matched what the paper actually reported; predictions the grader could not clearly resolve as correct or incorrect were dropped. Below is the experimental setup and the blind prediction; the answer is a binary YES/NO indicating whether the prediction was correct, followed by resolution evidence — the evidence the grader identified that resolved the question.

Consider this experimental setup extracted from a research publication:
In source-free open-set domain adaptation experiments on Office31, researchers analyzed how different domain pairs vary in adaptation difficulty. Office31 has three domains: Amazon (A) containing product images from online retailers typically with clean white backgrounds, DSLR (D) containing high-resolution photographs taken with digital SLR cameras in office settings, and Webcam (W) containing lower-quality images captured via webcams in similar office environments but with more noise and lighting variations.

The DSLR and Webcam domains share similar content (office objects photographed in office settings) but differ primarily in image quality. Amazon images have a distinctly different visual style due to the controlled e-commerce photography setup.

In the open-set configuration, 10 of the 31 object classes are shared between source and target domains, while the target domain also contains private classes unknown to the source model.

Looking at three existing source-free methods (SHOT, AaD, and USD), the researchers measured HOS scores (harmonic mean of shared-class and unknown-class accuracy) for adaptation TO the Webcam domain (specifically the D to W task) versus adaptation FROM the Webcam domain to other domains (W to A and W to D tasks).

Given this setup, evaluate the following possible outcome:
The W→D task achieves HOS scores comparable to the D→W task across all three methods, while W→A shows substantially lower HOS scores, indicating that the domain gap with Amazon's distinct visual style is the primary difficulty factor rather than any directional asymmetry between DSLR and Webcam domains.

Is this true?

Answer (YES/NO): NO